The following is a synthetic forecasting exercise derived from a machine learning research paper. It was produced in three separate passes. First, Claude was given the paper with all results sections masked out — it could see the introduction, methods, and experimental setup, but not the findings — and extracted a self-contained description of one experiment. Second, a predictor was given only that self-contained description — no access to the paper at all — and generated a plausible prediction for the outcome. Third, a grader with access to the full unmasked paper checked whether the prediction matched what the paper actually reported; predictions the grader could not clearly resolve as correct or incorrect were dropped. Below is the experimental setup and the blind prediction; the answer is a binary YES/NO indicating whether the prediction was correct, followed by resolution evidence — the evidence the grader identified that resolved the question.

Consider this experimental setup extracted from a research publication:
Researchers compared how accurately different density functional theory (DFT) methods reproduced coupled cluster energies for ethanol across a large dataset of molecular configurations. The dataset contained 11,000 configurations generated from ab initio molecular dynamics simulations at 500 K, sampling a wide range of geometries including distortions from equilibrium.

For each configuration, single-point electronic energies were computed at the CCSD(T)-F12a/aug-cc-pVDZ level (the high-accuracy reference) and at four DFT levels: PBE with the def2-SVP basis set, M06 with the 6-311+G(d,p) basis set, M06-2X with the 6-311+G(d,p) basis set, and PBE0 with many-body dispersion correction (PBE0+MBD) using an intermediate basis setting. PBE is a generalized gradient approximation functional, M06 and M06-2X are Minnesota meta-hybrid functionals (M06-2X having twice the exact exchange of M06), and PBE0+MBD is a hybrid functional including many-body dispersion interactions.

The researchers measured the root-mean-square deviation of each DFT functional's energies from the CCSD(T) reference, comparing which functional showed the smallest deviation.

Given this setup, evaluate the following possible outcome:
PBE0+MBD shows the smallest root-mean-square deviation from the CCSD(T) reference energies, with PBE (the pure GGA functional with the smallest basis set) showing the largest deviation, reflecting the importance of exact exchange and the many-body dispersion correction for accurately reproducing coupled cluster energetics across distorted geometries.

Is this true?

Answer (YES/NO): YES